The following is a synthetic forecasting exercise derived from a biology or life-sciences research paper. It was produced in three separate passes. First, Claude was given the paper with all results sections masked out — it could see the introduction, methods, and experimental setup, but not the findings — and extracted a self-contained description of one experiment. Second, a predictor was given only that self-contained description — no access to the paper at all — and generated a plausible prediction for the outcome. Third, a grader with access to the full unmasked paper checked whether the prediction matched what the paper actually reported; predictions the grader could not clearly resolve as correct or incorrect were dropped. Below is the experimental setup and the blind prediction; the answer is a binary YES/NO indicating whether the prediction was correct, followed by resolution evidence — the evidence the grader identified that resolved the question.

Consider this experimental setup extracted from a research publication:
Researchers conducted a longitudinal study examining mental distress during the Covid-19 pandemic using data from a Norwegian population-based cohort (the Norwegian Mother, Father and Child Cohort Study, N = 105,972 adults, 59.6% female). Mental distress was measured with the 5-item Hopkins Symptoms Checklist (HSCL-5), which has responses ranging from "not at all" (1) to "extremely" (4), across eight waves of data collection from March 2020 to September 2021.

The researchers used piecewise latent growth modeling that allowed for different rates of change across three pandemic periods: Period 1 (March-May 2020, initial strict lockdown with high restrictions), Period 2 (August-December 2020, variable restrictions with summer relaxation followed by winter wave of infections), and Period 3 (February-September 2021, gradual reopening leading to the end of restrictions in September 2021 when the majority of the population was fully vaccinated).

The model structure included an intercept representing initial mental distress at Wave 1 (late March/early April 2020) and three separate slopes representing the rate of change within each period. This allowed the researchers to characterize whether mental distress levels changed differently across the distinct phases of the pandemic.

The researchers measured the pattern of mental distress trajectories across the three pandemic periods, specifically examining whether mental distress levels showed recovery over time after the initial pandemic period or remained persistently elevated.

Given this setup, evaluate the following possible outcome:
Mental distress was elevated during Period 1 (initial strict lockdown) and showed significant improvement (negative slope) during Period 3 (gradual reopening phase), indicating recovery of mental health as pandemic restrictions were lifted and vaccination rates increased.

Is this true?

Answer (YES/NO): YES